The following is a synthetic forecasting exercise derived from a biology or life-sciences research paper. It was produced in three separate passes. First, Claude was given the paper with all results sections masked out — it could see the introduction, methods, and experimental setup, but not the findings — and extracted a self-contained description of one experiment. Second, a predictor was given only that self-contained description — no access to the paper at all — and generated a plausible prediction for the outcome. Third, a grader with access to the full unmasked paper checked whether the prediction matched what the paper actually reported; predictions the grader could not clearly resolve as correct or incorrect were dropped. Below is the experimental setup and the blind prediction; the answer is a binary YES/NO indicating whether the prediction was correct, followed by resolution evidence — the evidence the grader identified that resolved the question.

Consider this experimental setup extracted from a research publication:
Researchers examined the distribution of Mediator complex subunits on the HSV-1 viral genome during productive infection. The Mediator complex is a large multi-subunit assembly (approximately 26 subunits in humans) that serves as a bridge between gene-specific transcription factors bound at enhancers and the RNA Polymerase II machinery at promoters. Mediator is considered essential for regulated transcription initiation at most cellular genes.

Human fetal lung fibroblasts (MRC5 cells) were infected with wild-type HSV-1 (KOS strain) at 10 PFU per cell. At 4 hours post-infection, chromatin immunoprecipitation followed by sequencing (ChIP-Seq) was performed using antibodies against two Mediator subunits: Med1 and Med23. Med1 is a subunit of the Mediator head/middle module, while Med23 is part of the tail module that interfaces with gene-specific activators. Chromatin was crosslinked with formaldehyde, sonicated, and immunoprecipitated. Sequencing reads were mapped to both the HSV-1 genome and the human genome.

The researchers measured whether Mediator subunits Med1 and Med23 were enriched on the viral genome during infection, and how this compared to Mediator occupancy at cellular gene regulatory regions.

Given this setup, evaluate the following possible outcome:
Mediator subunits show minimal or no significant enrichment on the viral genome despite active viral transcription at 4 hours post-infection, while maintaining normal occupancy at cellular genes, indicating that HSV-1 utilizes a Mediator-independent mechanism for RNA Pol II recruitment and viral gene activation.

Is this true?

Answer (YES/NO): NO